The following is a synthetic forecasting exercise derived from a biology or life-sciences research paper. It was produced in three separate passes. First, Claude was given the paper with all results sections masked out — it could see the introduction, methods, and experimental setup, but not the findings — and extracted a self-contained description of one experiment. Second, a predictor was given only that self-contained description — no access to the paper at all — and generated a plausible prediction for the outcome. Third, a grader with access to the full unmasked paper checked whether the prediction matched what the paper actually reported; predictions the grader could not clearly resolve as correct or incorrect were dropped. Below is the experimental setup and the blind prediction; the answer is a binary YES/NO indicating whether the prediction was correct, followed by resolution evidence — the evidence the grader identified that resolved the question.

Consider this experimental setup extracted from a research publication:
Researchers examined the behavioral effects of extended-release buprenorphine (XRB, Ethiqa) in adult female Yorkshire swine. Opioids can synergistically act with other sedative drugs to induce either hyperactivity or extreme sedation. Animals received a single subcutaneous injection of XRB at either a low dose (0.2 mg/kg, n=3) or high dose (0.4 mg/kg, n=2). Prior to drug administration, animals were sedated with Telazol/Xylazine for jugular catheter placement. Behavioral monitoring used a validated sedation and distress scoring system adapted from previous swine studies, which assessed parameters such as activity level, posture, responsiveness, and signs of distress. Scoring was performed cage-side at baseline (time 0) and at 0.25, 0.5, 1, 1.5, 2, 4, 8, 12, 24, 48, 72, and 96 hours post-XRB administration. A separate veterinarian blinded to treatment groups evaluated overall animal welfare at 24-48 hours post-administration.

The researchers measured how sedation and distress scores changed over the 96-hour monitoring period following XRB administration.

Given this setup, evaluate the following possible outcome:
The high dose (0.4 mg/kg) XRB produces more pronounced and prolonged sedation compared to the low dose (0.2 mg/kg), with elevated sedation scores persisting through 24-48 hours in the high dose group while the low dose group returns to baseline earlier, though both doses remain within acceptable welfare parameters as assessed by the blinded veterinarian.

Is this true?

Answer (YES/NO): NO